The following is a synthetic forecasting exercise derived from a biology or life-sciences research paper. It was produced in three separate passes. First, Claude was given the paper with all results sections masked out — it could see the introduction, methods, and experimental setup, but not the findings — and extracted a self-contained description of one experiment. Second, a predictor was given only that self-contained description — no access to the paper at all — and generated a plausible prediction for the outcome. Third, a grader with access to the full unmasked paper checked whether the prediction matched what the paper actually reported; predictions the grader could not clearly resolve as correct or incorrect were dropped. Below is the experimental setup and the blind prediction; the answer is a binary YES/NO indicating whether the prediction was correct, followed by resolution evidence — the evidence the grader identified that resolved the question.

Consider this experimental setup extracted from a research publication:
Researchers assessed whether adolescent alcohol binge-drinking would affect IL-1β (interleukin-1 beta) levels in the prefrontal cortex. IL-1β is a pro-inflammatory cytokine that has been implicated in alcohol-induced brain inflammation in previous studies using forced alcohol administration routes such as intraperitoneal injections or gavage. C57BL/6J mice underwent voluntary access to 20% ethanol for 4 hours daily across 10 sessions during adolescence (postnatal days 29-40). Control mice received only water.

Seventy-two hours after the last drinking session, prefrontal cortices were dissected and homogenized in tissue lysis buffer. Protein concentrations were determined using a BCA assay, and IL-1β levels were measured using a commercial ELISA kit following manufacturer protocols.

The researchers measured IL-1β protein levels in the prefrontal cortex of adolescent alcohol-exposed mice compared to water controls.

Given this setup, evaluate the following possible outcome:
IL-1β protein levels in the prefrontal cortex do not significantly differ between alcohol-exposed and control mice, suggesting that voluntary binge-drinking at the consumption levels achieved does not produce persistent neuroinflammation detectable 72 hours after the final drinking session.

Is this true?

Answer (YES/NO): YES